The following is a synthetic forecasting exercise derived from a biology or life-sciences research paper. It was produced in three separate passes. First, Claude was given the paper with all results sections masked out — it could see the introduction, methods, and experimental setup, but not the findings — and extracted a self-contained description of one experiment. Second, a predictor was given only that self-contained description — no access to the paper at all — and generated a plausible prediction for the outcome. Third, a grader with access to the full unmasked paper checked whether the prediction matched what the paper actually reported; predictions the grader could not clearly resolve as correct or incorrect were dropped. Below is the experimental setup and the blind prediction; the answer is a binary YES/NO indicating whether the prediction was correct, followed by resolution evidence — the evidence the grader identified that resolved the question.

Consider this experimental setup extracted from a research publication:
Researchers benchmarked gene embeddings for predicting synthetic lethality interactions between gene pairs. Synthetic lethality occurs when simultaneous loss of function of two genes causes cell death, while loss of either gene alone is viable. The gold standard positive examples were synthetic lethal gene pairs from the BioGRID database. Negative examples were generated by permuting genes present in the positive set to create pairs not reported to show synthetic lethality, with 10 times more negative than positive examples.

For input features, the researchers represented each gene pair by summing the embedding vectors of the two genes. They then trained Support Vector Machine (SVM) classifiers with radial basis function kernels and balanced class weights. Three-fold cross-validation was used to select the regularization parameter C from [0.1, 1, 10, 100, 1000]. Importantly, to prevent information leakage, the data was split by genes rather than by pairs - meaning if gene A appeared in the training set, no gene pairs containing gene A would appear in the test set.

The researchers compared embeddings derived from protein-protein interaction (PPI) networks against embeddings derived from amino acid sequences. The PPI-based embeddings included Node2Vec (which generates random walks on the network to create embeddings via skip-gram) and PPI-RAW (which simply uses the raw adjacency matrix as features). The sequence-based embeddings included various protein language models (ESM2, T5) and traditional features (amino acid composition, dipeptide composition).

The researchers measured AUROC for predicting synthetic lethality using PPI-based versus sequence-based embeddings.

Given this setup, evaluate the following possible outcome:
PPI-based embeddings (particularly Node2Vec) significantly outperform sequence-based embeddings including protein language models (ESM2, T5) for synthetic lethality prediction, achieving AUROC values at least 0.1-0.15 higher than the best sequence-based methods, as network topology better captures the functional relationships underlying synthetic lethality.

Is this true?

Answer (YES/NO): NO